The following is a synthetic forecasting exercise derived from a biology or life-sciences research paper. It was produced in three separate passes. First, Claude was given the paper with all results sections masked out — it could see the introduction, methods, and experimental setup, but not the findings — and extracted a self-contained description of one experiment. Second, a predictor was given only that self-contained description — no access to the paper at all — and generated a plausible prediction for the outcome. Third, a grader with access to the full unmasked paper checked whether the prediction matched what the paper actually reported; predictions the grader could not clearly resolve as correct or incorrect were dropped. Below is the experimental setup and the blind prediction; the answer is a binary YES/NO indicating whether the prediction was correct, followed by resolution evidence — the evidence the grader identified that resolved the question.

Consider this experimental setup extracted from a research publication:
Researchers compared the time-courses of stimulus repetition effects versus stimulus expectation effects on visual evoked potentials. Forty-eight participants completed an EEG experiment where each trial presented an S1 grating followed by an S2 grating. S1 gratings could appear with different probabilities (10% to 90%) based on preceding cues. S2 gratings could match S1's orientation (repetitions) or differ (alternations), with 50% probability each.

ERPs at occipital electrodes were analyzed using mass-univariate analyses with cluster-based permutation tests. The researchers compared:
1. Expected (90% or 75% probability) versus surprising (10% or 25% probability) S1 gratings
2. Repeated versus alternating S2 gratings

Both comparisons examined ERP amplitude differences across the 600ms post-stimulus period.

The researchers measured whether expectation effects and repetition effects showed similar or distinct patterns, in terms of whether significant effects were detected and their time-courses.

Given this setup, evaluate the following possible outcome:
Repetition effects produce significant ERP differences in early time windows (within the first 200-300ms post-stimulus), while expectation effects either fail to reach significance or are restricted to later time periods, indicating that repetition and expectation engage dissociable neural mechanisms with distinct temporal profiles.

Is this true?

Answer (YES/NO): YES